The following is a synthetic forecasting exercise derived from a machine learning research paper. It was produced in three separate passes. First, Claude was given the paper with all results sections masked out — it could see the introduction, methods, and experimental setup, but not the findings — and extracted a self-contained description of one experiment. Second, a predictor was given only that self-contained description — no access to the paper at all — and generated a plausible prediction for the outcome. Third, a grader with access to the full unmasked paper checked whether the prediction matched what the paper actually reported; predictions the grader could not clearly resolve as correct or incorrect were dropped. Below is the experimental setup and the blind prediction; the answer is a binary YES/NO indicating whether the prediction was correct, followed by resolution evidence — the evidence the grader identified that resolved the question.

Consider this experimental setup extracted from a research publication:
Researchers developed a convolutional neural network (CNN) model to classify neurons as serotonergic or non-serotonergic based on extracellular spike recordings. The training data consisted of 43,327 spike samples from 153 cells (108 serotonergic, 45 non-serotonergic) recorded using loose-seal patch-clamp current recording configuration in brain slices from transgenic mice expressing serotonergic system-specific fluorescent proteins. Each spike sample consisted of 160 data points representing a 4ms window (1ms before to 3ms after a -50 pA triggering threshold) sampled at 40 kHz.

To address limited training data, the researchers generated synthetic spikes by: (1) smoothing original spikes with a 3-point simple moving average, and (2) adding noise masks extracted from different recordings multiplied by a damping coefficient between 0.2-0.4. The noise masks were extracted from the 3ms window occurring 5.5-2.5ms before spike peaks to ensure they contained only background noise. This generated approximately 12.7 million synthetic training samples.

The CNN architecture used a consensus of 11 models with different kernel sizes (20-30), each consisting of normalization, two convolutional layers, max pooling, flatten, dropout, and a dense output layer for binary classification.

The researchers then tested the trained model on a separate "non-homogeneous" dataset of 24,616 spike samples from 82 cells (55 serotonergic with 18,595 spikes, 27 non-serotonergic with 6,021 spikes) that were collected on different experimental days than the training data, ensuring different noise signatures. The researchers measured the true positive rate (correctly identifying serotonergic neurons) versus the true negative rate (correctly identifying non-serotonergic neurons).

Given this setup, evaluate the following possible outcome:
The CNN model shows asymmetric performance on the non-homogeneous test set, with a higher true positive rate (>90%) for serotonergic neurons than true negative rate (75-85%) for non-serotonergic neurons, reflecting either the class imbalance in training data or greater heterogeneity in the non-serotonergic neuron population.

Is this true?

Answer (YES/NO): NO